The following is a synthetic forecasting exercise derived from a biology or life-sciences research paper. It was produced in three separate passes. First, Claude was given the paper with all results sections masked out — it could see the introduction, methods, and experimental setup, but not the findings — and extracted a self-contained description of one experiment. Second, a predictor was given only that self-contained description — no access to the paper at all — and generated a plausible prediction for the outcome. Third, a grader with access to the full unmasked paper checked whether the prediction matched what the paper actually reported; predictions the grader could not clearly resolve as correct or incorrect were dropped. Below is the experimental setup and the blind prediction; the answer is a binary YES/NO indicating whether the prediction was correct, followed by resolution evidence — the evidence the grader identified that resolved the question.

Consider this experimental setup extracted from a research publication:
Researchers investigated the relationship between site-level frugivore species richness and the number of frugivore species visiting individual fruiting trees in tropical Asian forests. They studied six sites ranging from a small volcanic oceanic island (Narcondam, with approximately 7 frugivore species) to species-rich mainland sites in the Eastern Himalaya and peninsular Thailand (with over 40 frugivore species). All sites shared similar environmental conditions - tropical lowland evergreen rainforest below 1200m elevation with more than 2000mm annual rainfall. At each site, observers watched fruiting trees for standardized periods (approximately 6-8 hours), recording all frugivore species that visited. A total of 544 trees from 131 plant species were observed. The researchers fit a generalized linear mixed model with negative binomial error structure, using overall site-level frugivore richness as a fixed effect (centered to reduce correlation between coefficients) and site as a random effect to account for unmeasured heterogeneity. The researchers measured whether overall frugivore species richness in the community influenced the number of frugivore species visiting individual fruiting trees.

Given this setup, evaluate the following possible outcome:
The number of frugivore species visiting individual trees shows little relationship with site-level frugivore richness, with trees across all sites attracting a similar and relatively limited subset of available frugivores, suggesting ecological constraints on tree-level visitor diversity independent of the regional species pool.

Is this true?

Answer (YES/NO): NO